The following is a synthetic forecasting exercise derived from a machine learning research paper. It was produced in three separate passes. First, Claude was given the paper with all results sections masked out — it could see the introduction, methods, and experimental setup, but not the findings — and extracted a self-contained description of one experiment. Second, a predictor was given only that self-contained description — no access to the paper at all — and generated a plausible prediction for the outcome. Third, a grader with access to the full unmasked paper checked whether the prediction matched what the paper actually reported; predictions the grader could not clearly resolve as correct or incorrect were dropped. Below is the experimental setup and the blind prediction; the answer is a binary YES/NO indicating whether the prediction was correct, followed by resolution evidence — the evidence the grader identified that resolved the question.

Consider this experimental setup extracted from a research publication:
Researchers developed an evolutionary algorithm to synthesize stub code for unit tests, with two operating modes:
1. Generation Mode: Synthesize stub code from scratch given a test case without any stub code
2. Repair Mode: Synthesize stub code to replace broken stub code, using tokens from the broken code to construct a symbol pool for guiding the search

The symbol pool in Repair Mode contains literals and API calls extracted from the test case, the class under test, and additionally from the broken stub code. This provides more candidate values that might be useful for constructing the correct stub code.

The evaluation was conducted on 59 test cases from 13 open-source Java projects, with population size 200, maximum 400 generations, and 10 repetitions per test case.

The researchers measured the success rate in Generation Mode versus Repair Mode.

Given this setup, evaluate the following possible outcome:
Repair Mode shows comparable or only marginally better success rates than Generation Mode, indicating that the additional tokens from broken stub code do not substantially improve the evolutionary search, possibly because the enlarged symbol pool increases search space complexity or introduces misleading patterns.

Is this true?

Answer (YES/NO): NO